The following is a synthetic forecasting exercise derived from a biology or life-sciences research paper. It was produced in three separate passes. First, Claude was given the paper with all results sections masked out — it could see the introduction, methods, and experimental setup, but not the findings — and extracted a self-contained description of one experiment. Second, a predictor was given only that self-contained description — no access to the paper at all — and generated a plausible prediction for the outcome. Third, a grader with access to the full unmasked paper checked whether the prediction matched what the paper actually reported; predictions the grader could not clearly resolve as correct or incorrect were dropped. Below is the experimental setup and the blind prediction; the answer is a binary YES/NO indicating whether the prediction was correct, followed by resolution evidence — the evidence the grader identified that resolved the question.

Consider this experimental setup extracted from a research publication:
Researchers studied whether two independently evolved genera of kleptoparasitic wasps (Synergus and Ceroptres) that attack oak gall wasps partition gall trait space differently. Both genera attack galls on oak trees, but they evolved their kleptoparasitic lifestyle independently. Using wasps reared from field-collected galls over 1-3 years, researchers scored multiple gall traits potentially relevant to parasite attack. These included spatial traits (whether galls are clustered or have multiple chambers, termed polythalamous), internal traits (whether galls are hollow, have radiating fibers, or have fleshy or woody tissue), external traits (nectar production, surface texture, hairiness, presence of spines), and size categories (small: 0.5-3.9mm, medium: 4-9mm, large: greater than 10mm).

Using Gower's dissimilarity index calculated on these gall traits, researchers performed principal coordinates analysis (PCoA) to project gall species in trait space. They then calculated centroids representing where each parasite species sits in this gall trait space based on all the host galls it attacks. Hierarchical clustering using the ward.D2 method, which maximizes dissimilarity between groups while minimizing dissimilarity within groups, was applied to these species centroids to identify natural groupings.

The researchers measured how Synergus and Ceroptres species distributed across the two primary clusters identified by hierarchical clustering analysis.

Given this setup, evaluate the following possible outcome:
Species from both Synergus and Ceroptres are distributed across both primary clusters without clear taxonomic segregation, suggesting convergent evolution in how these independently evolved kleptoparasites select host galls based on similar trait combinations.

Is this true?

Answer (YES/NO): NO